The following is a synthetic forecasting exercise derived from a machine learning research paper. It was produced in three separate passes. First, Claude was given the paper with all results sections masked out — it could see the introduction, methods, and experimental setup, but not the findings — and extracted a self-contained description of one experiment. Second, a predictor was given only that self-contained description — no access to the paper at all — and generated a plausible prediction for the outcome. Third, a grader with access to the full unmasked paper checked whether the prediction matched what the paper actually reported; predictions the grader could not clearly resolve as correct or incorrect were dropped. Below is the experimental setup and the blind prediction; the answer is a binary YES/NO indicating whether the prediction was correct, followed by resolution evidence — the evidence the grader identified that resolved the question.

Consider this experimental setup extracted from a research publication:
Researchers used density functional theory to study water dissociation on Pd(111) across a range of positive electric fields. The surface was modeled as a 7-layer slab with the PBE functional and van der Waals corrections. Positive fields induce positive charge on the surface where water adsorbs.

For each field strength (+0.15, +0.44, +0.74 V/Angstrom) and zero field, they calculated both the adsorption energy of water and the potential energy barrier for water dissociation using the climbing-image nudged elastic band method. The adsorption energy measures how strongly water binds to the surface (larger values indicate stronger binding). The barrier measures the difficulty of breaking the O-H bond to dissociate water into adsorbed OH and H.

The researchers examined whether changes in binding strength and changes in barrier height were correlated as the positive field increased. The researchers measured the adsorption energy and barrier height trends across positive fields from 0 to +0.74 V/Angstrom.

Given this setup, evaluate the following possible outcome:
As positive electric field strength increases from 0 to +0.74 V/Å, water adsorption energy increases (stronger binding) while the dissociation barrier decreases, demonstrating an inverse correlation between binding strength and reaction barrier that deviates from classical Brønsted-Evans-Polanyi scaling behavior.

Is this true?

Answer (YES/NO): NO